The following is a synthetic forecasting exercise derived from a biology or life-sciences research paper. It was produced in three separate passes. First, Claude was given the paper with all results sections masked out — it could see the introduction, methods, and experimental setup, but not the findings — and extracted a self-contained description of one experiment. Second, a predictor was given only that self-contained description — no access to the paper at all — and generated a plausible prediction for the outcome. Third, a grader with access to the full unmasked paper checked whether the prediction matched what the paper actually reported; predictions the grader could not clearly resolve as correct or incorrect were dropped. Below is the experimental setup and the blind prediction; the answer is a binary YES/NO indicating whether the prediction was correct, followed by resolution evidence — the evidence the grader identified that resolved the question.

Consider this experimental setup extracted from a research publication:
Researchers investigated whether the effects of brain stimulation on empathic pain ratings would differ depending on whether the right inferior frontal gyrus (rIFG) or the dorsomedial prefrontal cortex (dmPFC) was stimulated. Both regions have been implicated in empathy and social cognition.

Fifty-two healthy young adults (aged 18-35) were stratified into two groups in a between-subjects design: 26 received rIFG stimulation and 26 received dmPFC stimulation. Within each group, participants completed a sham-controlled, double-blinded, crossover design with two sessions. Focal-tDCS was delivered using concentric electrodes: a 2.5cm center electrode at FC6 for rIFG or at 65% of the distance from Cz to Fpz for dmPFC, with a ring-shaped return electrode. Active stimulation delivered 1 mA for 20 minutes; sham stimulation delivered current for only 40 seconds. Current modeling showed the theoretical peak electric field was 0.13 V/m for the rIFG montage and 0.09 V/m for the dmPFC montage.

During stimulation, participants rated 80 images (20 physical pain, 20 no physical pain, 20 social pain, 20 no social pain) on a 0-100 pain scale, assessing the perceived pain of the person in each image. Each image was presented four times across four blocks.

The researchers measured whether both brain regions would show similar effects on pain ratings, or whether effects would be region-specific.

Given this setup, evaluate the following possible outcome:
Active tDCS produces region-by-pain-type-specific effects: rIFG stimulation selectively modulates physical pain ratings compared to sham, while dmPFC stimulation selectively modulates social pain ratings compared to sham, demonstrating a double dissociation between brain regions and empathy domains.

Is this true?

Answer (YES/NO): NO